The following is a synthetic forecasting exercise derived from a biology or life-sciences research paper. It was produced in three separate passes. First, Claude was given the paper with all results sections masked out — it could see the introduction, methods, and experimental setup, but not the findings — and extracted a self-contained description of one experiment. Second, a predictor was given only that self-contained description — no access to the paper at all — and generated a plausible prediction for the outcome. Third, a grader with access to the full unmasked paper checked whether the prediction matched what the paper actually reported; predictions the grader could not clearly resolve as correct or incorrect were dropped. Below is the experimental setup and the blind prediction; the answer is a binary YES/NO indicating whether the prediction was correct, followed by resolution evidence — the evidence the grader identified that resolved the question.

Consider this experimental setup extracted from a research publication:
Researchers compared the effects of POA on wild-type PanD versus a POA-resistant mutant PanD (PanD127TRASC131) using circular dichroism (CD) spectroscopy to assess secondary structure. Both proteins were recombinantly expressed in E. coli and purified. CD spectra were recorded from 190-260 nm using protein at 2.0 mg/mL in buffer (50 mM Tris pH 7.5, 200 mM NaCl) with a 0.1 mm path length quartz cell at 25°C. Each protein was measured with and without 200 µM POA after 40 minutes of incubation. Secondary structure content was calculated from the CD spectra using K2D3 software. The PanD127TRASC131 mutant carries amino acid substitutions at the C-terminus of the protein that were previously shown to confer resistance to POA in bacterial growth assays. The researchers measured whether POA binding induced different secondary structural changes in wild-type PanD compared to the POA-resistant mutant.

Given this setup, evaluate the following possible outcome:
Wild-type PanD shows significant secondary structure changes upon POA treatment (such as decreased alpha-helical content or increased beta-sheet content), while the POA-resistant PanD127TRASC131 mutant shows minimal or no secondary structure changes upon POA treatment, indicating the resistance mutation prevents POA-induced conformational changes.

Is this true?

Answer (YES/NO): YES